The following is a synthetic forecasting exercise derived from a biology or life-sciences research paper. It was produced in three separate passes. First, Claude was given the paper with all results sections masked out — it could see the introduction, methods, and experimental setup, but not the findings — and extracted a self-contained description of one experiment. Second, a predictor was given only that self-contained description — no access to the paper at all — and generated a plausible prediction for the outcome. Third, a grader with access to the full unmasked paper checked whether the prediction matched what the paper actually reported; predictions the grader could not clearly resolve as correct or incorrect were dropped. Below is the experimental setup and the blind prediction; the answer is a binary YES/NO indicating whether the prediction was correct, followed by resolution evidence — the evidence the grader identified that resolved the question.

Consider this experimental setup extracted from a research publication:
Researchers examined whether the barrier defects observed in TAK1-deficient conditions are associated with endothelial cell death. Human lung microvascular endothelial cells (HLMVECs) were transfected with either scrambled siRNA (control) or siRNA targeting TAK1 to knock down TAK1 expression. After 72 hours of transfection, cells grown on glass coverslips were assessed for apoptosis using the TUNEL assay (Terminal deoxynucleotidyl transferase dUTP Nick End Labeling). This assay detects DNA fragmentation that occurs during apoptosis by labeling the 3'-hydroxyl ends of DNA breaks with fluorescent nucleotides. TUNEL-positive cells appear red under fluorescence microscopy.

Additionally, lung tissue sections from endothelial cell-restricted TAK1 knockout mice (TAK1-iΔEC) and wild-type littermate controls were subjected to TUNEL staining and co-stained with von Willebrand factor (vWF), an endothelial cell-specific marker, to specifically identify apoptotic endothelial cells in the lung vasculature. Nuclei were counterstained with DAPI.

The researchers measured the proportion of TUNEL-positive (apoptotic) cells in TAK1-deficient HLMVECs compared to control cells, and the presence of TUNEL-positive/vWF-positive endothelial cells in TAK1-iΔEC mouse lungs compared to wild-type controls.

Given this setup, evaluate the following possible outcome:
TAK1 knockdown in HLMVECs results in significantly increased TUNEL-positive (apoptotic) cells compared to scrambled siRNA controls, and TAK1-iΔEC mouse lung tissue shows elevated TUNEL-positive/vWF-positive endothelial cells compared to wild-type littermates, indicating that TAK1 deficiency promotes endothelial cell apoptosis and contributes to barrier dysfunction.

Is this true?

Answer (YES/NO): NO